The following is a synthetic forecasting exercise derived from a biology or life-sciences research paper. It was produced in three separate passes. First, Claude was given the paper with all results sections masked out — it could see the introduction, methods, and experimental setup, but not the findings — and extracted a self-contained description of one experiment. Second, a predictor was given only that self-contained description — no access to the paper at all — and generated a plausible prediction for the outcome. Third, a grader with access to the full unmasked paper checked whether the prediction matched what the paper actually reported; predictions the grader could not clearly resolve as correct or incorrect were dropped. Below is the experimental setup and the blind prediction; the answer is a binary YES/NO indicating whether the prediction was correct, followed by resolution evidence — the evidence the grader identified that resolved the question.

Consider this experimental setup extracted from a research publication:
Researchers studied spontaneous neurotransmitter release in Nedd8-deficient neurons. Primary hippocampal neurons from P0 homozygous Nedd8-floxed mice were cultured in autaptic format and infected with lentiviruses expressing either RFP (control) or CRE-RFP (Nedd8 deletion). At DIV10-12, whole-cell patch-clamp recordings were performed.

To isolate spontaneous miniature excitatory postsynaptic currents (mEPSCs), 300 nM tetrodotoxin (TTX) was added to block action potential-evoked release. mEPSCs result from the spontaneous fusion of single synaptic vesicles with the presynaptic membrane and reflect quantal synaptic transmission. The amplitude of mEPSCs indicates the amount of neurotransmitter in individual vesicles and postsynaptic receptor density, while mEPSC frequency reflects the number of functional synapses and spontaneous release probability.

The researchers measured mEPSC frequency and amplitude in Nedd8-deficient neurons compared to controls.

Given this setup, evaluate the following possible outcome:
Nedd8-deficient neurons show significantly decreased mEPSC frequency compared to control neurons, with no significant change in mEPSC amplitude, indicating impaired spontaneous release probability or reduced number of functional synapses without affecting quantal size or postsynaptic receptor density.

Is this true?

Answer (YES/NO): NO